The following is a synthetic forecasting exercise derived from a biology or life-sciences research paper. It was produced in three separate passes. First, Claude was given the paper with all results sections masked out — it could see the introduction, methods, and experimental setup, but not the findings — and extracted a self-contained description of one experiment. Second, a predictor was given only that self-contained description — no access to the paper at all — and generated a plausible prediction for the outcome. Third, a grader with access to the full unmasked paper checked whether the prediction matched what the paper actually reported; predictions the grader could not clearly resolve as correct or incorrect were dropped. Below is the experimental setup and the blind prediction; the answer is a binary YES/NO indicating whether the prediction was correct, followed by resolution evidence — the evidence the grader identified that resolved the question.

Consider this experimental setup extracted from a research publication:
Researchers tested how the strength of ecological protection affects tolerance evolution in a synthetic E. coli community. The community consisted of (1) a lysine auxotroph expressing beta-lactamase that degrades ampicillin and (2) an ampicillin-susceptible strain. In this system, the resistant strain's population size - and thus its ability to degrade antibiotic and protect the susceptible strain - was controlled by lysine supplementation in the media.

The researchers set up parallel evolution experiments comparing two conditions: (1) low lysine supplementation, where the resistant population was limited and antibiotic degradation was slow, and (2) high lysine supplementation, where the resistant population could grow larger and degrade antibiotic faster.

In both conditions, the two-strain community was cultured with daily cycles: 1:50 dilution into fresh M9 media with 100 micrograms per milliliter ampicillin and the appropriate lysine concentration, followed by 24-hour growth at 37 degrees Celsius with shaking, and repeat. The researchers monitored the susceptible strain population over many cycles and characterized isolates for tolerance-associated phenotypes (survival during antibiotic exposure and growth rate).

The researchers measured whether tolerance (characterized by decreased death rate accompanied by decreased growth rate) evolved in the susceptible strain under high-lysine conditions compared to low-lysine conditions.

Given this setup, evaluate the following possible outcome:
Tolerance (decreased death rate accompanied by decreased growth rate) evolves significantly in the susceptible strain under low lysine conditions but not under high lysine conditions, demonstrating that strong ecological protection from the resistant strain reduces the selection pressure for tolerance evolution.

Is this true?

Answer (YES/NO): YES